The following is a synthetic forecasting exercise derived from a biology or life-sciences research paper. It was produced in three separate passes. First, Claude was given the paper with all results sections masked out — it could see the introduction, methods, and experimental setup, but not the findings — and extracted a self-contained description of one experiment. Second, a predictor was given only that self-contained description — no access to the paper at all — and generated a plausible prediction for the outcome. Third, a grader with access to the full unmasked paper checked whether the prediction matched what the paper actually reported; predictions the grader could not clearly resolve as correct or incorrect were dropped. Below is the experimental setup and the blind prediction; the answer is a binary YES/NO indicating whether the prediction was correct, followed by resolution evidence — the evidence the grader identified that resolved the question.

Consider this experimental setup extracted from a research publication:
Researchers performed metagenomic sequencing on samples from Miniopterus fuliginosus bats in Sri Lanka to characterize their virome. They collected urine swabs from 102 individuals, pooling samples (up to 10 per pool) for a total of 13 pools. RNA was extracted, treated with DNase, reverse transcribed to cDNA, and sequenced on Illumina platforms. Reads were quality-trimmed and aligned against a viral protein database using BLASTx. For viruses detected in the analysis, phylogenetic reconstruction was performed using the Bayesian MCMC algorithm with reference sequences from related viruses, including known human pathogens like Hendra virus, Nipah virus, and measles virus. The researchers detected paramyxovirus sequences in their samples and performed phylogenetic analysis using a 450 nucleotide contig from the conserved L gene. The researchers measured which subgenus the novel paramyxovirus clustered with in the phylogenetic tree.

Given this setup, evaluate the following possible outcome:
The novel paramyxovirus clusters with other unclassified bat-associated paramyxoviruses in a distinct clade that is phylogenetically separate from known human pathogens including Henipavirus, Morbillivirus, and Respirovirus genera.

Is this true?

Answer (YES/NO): NO